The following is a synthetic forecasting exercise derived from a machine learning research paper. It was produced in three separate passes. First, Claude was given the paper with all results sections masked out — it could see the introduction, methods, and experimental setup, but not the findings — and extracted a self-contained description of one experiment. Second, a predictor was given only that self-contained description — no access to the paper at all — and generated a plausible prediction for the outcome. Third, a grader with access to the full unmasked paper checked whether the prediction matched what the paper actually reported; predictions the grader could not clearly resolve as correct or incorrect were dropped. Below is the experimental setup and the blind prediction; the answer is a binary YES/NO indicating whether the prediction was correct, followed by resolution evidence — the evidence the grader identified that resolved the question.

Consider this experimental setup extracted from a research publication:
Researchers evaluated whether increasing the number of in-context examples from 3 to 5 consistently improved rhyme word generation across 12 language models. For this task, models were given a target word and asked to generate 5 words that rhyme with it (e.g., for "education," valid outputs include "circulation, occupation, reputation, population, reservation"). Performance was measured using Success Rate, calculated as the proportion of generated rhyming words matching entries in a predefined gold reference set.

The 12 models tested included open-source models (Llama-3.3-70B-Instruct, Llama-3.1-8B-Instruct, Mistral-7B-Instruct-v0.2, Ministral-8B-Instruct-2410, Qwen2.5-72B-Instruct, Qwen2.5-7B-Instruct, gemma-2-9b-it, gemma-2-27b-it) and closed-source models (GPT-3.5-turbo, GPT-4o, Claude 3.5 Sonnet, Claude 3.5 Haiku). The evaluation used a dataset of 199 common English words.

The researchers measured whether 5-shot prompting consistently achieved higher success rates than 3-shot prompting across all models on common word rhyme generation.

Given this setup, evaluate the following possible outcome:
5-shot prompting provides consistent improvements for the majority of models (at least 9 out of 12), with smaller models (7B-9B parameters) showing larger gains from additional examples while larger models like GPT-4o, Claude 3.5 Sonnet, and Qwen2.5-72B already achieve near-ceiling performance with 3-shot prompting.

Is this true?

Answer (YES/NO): NO